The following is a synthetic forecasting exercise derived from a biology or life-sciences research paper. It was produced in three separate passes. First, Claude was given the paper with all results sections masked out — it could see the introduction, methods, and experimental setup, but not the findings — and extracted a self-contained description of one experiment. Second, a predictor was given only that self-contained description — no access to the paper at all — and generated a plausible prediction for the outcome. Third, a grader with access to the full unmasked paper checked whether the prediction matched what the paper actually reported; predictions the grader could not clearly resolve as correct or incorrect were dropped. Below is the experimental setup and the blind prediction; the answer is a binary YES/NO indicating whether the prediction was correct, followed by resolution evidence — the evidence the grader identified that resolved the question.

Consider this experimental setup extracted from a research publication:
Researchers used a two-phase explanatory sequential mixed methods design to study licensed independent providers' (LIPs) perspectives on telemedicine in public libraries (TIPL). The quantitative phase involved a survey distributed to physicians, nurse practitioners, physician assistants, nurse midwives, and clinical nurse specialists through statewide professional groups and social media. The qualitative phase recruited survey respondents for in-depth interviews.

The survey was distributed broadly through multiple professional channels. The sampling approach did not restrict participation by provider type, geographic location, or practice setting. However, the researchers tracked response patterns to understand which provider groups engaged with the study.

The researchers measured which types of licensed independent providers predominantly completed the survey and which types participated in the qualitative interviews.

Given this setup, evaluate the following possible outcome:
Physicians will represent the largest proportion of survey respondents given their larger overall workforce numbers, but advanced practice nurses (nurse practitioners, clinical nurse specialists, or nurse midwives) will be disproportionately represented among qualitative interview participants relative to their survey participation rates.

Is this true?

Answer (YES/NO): NO